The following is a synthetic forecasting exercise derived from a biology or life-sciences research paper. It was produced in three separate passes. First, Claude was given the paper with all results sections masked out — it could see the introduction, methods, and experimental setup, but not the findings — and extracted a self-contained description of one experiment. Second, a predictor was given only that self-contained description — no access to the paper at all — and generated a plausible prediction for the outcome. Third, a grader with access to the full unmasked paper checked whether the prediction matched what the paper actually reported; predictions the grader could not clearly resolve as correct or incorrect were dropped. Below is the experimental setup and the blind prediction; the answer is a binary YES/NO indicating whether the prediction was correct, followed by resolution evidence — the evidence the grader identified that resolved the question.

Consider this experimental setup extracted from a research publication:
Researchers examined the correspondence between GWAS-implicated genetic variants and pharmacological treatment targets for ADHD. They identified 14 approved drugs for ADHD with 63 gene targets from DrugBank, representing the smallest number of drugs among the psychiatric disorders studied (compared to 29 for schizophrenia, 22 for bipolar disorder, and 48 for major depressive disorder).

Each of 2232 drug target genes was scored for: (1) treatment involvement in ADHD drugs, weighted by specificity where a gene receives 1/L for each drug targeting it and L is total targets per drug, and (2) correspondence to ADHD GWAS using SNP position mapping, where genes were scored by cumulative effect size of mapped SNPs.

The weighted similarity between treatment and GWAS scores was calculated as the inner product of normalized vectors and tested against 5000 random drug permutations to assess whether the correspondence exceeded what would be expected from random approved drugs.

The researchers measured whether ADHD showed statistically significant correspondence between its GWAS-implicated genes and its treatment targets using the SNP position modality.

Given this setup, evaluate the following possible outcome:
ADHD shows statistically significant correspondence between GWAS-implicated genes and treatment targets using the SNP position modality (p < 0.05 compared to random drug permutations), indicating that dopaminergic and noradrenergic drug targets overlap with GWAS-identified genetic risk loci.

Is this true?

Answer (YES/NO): NO